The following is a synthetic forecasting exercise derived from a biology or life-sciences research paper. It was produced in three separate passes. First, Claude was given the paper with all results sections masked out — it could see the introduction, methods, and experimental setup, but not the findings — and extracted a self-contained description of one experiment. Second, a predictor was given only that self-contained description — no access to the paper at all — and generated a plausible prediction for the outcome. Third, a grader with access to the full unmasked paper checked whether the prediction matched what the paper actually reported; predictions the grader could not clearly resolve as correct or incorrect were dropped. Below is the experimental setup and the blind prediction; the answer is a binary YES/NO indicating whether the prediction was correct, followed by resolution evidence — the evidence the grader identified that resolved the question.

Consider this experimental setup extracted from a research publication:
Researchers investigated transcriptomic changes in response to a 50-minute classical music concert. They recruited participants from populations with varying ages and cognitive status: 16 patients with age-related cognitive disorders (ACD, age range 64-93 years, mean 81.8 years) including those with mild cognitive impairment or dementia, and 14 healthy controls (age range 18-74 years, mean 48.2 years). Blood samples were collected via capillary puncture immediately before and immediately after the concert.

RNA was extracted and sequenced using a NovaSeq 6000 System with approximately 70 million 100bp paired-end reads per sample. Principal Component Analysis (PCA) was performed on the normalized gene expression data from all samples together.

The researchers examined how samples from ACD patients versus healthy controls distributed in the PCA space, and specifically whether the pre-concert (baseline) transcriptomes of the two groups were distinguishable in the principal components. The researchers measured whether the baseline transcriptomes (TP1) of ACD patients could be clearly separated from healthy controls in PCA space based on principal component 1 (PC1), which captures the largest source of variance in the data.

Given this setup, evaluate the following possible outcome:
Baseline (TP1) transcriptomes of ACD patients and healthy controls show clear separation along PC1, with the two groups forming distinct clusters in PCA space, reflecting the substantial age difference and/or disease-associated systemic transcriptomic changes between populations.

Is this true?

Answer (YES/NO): NO